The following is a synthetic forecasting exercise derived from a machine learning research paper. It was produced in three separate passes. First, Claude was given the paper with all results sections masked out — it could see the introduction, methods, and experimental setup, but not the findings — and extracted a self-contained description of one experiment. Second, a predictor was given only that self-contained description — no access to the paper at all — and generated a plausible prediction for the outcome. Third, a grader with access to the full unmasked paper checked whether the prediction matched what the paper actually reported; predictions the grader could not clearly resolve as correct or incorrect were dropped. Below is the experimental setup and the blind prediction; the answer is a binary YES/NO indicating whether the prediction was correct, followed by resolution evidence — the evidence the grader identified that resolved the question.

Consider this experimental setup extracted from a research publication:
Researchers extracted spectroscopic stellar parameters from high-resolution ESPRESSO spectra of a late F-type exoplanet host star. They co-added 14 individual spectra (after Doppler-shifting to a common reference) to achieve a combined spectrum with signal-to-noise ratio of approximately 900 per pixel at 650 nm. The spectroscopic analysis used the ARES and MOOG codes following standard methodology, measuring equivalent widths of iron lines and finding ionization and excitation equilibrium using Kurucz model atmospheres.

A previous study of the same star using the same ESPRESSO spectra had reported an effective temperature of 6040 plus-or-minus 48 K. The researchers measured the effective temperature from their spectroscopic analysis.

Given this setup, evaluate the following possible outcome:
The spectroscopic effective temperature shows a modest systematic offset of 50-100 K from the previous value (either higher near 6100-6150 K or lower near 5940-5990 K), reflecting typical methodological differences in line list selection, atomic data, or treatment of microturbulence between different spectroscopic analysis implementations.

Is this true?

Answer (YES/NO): NO